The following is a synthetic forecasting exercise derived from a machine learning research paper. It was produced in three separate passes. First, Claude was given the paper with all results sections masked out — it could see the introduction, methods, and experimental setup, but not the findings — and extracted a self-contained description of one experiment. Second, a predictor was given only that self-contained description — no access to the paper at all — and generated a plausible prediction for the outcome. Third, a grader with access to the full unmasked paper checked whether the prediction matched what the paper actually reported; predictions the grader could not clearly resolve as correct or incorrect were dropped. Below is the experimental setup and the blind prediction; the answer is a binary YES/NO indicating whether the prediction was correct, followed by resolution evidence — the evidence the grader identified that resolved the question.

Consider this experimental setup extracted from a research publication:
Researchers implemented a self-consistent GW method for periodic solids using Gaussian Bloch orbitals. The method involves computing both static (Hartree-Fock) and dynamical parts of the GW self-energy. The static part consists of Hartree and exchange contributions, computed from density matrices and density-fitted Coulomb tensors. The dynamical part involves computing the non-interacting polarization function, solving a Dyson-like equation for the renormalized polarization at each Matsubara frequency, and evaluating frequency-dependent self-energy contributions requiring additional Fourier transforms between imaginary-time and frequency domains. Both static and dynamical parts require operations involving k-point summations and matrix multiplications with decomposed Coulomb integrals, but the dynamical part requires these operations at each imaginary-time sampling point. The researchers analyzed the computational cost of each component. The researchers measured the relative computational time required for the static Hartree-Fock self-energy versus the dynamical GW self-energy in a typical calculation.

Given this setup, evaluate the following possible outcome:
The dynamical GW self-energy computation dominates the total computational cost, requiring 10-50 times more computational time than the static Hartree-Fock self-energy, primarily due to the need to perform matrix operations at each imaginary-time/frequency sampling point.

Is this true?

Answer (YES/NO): NO